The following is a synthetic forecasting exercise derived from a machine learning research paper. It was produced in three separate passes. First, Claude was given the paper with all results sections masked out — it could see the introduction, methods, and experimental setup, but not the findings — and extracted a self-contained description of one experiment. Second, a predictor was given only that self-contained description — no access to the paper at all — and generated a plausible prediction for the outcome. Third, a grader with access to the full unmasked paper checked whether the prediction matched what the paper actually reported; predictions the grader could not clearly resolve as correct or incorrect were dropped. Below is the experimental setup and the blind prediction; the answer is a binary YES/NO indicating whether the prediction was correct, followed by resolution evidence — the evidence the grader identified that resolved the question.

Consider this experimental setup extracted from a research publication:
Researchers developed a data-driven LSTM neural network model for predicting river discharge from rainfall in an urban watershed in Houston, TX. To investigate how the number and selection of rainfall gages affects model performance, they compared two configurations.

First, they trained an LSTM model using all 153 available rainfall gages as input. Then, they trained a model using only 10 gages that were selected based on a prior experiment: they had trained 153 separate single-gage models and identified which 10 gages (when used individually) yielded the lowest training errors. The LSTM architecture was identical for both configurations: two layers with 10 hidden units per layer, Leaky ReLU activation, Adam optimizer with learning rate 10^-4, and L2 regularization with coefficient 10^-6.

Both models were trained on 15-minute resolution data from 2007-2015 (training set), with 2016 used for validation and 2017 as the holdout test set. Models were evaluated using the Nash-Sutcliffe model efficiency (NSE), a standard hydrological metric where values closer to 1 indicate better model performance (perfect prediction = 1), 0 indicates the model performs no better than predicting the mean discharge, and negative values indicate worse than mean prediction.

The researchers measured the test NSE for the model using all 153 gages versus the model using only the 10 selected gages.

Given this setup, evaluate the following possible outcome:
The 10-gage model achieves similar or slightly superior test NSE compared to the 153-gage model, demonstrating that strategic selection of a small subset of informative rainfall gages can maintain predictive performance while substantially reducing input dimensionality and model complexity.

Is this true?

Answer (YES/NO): NO